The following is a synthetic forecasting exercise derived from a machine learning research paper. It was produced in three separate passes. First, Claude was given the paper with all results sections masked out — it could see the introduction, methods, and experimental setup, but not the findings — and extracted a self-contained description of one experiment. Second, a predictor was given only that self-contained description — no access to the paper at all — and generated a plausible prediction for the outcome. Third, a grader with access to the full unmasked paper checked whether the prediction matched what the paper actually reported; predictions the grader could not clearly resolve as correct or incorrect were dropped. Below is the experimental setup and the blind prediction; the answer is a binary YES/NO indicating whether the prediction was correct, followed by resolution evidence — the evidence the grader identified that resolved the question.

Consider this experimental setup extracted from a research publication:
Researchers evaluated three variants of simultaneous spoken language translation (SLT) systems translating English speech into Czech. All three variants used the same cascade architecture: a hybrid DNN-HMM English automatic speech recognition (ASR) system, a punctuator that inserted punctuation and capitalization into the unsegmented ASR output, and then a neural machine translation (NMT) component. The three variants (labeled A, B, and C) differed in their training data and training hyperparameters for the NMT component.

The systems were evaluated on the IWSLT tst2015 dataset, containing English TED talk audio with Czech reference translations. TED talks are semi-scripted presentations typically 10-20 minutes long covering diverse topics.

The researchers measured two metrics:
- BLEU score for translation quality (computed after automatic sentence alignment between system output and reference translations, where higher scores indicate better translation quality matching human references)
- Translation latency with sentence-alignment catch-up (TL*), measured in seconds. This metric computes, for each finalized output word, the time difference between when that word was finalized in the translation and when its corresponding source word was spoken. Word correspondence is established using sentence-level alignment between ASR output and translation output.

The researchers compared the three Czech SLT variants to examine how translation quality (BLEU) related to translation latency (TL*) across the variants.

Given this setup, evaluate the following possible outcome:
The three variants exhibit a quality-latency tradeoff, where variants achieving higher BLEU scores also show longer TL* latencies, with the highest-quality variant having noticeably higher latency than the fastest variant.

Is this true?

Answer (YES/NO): NO